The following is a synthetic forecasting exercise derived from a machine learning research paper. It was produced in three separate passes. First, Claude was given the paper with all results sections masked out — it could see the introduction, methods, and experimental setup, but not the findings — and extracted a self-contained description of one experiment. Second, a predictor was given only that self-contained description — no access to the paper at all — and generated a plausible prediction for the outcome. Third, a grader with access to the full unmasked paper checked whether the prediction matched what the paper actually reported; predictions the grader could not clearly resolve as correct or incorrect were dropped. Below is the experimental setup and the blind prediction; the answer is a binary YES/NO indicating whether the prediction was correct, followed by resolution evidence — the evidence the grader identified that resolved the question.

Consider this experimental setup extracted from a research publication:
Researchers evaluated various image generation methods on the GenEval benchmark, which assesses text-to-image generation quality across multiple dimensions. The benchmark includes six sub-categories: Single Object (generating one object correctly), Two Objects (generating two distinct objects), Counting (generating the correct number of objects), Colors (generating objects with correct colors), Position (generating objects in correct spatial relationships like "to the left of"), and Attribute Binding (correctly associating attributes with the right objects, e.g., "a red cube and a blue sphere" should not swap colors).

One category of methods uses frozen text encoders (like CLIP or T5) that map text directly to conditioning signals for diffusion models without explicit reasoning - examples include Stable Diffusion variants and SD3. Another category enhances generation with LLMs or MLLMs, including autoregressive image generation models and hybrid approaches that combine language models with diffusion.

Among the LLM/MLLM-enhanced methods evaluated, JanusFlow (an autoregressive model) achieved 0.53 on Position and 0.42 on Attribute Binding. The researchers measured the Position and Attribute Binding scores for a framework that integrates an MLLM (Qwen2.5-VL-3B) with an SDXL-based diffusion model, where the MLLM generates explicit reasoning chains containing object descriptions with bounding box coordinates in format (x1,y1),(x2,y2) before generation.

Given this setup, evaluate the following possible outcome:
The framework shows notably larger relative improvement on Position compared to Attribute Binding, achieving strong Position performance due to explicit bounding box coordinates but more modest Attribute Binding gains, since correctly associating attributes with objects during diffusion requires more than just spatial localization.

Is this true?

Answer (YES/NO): NO